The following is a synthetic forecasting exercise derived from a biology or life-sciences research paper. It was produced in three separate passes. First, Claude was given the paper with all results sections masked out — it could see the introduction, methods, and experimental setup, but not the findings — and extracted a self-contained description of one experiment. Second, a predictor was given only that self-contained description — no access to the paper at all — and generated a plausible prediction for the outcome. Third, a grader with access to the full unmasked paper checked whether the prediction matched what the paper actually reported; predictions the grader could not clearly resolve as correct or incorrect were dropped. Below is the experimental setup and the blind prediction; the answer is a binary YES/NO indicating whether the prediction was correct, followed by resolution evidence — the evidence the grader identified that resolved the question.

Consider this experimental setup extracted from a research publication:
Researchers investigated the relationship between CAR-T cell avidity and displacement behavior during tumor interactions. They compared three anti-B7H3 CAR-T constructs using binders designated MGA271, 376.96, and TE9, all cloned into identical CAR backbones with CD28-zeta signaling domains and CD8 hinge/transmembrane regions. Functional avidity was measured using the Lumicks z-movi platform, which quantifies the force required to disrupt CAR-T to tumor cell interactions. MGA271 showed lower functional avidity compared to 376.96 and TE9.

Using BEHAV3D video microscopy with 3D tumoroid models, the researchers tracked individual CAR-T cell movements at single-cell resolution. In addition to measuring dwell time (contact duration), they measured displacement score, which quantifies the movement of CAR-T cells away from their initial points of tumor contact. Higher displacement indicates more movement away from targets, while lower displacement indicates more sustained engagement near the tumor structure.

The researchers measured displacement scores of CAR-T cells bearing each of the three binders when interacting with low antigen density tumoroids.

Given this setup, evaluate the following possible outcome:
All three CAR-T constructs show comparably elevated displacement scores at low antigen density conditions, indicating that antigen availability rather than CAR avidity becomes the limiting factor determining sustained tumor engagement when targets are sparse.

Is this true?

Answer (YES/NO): NO